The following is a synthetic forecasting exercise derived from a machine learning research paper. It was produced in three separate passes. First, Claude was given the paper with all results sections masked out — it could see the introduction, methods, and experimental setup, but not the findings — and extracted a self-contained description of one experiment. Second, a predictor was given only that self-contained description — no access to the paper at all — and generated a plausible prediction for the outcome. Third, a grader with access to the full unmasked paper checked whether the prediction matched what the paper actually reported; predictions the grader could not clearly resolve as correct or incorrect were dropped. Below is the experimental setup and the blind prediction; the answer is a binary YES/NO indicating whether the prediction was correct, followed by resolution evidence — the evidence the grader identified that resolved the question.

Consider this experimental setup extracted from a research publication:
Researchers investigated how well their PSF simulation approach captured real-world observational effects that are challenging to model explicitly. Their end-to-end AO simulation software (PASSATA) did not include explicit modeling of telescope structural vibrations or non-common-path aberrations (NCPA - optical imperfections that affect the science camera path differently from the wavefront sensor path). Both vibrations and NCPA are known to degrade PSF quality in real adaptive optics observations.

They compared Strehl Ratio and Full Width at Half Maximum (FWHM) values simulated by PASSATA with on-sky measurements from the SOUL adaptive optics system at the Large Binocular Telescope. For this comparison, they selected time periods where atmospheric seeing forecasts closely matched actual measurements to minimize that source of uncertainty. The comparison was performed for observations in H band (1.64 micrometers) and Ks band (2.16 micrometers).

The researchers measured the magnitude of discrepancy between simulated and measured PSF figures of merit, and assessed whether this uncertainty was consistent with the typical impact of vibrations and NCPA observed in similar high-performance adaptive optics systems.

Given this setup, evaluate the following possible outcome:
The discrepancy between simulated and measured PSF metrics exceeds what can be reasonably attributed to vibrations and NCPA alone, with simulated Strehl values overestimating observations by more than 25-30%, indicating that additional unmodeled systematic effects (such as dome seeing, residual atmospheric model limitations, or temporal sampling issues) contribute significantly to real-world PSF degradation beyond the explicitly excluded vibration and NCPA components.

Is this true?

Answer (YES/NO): NO